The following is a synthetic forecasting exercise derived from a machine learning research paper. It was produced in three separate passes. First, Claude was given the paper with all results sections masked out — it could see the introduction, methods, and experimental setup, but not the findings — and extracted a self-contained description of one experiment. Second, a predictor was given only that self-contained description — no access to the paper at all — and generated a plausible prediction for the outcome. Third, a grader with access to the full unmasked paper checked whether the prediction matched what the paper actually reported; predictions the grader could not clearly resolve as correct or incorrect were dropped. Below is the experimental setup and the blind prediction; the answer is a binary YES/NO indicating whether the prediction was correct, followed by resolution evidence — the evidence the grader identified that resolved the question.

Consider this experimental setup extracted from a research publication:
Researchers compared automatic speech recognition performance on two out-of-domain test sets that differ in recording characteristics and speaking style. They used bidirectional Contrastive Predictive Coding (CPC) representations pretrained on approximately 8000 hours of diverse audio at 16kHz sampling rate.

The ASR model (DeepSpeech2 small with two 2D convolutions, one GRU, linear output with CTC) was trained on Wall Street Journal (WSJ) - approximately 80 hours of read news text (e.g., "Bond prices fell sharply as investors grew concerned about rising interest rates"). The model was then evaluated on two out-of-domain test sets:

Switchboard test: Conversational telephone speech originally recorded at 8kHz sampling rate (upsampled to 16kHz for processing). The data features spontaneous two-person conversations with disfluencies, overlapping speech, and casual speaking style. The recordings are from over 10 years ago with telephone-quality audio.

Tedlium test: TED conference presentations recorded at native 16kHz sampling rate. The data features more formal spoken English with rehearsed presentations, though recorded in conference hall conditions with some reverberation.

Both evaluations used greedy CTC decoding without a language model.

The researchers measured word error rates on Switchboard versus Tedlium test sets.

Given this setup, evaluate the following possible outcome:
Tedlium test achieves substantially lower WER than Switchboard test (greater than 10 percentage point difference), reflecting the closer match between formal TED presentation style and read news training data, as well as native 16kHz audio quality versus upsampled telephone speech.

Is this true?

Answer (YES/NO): YES